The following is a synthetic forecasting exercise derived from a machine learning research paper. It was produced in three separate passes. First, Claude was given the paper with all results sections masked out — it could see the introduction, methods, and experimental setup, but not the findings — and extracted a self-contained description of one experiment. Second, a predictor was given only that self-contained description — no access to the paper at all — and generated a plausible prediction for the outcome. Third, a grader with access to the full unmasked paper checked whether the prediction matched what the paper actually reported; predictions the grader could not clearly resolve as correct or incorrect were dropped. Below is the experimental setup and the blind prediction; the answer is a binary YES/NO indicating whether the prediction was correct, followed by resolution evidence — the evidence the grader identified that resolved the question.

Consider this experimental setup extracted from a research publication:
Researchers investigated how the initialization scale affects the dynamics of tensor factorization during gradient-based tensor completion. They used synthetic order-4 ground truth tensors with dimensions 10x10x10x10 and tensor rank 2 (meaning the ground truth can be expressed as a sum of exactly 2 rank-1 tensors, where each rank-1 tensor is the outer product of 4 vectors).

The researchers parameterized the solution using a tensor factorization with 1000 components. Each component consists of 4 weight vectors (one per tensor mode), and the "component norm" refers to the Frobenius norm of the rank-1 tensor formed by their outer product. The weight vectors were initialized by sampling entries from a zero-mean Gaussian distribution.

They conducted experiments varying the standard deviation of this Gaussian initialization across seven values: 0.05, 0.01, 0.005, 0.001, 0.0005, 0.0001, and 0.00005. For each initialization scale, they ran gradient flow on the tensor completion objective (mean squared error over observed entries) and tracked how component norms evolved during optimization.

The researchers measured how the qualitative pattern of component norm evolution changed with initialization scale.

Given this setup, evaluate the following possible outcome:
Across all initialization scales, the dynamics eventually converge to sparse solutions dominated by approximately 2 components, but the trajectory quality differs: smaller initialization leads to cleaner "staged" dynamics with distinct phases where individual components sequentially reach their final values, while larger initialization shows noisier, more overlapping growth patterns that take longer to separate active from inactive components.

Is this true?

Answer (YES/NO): NO